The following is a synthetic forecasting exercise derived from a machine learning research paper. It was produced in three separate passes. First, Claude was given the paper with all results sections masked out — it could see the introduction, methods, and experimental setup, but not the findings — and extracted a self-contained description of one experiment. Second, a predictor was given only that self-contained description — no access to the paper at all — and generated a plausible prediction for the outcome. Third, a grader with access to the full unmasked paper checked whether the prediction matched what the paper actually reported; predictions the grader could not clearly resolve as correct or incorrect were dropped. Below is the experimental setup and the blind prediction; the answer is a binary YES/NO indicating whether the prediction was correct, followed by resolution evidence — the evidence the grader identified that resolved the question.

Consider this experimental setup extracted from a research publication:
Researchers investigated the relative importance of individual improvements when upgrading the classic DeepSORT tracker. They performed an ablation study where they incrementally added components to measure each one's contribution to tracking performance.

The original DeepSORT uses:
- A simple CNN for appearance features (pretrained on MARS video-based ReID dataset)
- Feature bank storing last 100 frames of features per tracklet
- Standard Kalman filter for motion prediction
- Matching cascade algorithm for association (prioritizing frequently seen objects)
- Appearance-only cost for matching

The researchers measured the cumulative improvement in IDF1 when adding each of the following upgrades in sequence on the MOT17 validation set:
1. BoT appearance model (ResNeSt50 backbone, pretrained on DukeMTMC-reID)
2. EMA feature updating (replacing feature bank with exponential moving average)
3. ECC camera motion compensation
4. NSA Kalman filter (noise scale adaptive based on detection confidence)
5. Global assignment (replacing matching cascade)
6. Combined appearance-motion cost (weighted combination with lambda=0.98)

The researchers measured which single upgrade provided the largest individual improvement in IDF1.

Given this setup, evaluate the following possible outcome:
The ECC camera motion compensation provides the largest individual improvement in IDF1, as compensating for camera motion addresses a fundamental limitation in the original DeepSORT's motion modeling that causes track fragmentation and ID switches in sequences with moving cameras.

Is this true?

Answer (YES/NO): NO